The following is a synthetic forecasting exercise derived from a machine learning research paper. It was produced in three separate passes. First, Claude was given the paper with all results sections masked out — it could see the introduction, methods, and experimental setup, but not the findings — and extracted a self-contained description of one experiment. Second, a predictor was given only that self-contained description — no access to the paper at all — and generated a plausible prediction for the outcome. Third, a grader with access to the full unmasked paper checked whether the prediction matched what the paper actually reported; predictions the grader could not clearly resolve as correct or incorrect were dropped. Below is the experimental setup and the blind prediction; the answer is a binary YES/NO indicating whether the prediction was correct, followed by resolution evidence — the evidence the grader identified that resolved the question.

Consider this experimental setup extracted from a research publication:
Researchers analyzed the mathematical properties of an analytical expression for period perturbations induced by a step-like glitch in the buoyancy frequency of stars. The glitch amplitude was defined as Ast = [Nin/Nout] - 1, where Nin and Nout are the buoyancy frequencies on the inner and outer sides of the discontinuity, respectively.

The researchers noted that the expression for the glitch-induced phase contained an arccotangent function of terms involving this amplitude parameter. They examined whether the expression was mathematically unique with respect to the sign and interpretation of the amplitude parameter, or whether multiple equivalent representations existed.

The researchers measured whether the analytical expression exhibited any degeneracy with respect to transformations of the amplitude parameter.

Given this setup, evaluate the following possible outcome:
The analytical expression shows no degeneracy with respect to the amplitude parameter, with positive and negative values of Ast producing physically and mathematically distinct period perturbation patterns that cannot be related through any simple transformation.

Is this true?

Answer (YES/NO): NO